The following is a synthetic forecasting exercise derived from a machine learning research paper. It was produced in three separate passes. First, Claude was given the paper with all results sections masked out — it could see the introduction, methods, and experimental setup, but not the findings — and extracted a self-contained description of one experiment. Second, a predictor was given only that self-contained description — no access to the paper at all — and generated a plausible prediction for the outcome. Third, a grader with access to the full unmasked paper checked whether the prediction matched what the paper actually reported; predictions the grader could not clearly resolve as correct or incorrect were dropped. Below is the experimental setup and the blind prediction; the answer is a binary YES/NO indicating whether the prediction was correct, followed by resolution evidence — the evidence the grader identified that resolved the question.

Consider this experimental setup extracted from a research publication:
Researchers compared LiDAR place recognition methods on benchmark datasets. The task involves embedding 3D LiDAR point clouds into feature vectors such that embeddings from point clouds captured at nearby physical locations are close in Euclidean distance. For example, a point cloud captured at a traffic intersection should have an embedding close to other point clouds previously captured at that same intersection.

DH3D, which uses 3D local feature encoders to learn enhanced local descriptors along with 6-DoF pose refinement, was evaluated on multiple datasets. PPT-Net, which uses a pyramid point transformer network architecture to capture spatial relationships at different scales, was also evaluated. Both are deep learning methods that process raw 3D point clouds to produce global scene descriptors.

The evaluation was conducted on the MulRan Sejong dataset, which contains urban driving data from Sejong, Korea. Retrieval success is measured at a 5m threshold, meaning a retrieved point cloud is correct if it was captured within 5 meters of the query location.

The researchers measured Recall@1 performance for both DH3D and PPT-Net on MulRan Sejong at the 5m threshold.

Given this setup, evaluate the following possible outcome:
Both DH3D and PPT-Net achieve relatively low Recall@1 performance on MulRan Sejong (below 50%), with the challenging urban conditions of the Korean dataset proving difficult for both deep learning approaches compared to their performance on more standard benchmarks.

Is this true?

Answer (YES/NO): NO